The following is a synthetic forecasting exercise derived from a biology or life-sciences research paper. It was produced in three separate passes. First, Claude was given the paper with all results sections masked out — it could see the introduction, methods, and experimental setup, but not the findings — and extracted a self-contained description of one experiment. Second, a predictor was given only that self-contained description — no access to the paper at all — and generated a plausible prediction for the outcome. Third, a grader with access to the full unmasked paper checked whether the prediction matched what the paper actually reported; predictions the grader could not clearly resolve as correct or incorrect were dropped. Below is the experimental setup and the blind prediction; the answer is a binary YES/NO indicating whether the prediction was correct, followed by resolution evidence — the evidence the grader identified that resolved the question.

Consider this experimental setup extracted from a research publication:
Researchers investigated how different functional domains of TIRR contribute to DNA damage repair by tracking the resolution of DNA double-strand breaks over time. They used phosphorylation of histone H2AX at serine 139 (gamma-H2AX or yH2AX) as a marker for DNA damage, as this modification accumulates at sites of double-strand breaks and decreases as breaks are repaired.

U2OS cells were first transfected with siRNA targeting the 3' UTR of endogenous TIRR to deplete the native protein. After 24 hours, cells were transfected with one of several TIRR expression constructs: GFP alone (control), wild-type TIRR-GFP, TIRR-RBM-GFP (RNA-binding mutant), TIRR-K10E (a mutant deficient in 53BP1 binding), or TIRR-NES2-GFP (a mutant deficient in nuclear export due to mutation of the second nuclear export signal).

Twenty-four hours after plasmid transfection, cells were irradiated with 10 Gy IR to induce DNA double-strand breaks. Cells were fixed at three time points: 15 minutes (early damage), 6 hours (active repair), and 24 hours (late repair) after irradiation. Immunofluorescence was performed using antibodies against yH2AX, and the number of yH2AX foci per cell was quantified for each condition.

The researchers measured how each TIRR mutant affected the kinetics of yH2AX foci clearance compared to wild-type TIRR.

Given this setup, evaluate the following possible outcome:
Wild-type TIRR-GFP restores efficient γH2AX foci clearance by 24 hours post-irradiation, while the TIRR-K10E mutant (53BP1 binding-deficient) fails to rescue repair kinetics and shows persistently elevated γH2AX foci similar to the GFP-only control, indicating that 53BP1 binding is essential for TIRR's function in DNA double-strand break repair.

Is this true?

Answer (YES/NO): NO